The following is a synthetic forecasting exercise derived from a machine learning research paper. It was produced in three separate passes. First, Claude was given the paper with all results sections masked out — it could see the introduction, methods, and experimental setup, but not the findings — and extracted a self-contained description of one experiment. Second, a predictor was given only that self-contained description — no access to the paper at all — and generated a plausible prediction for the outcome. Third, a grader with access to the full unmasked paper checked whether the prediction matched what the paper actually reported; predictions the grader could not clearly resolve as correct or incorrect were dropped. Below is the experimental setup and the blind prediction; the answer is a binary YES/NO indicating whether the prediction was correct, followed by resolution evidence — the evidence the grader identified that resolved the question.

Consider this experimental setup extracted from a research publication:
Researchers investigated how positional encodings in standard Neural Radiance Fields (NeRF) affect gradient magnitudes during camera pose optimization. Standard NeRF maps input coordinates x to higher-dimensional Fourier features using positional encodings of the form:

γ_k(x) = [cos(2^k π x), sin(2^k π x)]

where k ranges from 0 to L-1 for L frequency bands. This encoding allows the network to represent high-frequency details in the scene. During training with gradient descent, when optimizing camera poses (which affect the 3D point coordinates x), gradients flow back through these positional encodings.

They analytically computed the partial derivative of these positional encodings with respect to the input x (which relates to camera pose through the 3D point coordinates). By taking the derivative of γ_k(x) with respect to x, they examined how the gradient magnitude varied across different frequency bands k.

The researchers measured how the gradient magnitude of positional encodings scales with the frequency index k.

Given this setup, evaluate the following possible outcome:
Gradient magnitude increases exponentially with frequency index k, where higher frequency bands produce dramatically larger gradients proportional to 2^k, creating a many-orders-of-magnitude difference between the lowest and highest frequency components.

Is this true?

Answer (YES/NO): YES